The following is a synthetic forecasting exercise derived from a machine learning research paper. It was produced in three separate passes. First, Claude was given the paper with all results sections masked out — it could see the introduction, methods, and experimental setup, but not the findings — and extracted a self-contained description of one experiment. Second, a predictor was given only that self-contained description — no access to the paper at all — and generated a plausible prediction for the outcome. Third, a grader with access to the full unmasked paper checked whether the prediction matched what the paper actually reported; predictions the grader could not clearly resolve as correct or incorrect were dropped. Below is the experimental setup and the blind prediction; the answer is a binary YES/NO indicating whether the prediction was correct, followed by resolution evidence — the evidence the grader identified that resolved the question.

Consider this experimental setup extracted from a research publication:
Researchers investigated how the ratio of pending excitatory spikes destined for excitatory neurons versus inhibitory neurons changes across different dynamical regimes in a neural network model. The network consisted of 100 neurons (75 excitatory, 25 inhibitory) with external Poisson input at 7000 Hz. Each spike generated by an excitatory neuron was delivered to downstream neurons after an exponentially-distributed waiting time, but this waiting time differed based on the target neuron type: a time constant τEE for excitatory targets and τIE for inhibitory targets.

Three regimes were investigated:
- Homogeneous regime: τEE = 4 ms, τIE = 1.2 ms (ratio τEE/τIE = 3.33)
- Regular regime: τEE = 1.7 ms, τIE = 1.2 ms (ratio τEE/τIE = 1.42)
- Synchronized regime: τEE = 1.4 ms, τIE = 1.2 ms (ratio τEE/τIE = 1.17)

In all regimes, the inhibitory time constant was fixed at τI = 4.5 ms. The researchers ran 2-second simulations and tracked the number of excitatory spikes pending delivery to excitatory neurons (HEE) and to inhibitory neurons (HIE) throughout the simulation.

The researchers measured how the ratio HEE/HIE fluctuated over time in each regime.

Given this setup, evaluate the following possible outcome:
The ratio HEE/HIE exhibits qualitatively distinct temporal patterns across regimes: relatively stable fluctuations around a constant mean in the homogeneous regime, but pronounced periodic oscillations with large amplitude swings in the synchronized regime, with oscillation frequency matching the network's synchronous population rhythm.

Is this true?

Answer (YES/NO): NO